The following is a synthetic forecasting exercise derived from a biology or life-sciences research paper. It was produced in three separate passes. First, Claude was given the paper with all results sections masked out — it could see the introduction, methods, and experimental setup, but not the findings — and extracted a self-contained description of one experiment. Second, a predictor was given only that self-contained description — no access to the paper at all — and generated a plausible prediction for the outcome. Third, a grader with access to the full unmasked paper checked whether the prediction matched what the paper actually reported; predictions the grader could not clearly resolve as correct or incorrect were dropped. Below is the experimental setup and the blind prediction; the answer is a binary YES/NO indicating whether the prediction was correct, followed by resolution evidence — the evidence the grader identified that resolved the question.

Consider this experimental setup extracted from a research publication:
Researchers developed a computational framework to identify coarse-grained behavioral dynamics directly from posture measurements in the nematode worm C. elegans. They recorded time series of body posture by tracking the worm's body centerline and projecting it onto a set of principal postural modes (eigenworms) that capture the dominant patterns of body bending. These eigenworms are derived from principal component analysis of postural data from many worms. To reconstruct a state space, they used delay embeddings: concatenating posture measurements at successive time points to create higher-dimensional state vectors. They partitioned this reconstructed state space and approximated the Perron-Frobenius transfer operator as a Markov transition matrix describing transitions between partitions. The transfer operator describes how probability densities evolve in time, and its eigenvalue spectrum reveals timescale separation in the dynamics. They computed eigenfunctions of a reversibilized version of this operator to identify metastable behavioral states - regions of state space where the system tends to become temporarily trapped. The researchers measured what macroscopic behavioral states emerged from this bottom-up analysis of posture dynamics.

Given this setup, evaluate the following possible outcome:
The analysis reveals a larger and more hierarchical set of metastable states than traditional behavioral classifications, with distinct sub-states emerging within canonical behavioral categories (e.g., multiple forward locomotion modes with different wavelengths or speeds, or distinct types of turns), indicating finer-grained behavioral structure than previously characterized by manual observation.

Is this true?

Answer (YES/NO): YES